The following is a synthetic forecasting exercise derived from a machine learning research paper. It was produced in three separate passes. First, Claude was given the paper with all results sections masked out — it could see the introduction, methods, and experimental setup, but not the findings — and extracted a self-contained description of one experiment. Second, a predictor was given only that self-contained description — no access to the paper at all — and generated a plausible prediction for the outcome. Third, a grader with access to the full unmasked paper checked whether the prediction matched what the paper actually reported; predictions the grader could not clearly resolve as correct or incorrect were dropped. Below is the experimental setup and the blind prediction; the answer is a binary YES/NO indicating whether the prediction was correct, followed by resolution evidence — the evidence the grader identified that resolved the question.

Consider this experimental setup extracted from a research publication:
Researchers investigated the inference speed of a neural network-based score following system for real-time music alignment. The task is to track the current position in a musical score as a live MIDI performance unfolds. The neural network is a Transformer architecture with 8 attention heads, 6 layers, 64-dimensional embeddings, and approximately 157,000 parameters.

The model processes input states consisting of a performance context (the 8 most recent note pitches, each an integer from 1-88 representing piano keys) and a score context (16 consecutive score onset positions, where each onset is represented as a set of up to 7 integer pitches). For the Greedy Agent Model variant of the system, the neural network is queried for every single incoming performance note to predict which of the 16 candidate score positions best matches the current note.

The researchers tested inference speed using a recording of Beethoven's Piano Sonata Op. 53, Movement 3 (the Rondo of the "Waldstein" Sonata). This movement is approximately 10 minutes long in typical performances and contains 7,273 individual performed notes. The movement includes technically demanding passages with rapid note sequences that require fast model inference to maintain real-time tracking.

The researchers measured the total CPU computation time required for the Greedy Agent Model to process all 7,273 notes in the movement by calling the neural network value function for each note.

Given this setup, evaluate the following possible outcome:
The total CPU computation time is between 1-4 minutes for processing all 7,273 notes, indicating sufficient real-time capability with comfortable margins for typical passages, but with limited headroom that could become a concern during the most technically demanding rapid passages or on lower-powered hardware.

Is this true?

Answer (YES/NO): NO